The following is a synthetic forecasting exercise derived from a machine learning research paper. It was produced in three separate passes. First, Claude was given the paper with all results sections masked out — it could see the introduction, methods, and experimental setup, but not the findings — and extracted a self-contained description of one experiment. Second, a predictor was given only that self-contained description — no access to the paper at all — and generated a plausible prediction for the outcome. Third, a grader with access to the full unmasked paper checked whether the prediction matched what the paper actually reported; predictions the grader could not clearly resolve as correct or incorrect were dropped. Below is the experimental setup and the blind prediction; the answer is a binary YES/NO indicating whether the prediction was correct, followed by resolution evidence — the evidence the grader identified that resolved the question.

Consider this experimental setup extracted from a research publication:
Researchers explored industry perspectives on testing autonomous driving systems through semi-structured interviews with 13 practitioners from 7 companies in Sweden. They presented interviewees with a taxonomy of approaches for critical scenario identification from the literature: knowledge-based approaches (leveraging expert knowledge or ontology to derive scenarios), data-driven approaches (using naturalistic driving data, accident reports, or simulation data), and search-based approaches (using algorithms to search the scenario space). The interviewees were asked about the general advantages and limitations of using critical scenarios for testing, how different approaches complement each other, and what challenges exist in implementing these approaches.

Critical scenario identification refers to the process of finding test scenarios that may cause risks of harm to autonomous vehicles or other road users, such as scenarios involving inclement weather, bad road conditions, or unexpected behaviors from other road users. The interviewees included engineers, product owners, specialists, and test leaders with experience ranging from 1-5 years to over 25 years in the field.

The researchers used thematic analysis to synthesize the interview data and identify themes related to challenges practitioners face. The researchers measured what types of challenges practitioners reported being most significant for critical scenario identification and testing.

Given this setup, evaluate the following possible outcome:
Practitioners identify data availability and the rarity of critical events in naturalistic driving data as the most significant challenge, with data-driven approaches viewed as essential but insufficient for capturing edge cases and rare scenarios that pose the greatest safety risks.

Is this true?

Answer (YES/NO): NO